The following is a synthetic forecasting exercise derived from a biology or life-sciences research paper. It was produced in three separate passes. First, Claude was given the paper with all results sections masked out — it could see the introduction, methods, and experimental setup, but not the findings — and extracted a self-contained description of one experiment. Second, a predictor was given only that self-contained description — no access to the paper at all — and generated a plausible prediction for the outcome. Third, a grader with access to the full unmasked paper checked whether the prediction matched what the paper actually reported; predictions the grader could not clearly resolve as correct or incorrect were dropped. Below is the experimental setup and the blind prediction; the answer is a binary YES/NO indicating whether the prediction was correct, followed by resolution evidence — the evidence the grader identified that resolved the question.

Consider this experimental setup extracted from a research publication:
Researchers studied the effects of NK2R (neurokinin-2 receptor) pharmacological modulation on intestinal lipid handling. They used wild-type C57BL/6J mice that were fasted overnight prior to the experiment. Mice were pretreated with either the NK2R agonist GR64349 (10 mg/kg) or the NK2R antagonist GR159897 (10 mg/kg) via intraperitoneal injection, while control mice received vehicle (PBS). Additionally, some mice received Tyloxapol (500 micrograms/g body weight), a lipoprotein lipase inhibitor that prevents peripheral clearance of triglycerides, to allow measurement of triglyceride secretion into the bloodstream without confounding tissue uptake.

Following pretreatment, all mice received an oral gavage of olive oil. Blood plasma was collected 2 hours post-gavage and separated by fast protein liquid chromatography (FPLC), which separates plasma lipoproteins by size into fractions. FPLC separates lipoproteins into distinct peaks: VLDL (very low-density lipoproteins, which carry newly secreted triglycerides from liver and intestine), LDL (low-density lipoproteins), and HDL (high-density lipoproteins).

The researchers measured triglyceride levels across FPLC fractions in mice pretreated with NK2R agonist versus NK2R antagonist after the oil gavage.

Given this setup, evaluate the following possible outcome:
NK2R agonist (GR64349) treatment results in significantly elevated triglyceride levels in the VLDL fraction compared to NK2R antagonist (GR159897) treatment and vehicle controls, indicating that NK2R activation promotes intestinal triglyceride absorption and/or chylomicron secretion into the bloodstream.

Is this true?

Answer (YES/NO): NO